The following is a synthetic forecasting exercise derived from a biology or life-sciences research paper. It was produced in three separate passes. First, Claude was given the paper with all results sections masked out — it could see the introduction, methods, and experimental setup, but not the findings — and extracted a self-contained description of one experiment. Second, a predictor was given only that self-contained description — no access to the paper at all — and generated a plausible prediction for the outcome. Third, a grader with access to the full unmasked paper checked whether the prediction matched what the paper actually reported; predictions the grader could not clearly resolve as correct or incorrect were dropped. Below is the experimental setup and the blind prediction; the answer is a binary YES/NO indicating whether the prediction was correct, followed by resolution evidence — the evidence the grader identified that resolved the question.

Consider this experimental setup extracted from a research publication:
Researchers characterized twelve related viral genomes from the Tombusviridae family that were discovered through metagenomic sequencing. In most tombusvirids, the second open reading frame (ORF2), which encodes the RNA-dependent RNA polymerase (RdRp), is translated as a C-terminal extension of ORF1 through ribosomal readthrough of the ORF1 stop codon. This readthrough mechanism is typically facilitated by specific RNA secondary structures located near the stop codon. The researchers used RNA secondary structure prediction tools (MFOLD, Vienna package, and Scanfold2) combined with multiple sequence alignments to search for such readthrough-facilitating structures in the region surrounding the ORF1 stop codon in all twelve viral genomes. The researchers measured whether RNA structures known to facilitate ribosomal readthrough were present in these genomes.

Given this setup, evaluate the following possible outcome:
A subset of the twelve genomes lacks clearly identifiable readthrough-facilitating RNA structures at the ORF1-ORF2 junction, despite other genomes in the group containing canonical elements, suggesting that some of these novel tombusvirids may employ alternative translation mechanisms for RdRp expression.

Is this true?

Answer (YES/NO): NO